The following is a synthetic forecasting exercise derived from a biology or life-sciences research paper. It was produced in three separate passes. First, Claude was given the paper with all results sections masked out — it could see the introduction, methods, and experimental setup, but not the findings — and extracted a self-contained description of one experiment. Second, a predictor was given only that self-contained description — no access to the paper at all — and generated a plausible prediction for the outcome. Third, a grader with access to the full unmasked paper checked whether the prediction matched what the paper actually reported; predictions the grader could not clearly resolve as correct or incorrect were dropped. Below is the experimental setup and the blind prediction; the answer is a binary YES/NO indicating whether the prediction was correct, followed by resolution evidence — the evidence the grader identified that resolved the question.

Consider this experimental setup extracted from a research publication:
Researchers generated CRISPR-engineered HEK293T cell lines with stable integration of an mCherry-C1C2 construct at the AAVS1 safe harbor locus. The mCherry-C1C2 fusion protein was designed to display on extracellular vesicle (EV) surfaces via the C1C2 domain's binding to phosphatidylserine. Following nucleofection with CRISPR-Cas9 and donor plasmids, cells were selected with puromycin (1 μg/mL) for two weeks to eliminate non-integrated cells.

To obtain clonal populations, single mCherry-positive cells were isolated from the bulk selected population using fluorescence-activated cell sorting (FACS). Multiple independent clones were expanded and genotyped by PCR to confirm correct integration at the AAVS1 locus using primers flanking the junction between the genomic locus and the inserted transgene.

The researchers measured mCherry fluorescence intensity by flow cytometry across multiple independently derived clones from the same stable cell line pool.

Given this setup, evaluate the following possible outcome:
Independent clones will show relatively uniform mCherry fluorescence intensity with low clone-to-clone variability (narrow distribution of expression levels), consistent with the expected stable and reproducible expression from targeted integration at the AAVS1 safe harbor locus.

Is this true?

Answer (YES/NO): NO